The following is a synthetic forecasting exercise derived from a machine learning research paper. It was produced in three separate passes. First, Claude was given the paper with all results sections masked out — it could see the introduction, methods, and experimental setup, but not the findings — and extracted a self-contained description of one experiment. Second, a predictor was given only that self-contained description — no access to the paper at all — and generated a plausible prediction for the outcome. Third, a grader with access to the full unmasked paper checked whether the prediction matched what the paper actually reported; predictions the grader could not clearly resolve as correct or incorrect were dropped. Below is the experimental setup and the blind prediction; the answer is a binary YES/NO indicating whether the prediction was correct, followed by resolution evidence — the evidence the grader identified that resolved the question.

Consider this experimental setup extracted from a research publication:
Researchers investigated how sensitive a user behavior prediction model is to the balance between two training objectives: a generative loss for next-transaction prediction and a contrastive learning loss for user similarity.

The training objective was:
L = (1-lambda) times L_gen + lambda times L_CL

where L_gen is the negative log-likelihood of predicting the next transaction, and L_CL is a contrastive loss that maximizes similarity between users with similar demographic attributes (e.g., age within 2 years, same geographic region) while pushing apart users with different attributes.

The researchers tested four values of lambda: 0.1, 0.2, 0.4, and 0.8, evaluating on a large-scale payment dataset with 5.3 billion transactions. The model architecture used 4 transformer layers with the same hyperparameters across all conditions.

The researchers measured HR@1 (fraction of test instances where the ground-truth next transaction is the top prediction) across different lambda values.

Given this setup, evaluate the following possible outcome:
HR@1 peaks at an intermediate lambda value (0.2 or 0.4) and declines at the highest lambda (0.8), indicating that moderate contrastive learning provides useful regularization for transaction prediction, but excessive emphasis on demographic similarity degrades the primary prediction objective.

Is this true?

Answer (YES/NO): NO